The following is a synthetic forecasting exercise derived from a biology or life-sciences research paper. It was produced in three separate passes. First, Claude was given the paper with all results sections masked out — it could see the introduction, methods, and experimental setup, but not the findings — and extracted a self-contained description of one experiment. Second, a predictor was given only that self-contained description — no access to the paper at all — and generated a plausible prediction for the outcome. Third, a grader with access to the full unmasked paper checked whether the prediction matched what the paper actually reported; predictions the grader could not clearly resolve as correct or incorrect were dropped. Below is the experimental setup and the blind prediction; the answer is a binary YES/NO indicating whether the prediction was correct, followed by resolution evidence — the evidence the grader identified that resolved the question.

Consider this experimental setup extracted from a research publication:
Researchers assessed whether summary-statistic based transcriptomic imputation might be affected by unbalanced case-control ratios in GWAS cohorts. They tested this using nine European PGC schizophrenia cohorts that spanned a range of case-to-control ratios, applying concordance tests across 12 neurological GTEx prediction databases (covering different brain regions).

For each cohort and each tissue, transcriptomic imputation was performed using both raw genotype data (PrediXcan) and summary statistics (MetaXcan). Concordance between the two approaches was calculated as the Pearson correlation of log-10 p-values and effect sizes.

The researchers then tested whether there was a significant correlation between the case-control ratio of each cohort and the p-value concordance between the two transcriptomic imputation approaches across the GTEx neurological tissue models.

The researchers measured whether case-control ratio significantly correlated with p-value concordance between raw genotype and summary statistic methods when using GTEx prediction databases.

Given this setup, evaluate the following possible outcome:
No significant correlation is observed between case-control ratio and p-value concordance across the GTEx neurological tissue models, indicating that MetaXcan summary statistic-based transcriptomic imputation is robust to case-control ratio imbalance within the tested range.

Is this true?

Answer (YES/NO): NO